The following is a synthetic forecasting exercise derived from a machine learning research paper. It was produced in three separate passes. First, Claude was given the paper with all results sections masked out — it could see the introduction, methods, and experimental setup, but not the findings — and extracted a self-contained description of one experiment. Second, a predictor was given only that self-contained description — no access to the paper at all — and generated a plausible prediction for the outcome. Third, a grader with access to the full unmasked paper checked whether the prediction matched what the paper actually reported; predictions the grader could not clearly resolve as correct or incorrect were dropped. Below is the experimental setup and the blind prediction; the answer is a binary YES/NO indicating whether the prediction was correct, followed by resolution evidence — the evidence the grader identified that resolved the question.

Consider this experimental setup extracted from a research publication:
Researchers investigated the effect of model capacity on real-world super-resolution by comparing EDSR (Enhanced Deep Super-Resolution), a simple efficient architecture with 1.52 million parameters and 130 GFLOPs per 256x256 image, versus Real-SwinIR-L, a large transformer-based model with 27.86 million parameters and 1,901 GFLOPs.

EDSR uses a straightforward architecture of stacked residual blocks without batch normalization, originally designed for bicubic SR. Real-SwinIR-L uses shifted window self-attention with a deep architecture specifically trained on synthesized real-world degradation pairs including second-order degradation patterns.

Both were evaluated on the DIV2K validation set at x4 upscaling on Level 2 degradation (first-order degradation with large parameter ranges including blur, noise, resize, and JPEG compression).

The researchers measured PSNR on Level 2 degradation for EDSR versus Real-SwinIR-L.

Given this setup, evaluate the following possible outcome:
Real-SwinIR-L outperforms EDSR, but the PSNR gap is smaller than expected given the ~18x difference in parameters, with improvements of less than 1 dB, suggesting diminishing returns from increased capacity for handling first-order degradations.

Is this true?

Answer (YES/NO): NO